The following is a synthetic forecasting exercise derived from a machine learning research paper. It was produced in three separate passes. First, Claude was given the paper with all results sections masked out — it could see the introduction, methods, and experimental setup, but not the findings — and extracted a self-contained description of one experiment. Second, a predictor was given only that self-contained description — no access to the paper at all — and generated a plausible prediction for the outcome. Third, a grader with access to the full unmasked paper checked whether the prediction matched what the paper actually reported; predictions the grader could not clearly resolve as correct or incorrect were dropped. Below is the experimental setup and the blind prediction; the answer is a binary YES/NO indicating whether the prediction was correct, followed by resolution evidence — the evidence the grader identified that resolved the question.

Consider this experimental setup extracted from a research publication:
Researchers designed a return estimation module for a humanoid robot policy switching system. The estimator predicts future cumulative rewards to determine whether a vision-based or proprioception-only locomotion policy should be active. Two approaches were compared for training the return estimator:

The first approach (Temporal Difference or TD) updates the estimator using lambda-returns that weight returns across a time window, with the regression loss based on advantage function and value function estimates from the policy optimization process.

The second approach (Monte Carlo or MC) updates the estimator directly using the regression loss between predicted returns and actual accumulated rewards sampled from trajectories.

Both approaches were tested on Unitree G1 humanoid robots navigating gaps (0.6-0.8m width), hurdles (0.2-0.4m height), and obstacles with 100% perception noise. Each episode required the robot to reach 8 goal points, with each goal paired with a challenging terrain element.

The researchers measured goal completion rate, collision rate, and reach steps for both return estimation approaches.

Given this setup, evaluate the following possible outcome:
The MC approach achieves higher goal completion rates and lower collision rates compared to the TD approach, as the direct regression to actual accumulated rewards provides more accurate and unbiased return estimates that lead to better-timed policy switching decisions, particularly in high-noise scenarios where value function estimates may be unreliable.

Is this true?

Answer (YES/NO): NO